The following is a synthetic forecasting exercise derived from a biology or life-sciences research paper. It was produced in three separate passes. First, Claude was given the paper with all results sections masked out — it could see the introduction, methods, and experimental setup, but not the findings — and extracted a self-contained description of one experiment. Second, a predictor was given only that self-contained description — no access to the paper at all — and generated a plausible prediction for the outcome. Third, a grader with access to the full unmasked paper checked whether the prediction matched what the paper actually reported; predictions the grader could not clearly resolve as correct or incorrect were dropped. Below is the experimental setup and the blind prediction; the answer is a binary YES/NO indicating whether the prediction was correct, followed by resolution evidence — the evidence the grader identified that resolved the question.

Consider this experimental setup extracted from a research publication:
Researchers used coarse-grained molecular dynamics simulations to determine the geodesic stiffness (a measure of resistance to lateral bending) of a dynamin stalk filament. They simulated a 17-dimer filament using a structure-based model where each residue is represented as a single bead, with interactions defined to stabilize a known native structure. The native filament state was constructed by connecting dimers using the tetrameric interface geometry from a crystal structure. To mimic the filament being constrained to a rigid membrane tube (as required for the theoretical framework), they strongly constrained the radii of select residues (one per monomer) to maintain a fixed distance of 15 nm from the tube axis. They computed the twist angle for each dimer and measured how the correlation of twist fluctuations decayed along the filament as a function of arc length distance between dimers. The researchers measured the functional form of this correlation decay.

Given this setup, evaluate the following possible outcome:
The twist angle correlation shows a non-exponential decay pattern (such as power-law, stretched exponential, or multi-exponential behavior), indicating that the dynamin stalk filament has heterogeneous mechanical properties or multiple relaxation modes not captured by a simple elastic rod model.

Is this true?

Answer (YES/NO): NO